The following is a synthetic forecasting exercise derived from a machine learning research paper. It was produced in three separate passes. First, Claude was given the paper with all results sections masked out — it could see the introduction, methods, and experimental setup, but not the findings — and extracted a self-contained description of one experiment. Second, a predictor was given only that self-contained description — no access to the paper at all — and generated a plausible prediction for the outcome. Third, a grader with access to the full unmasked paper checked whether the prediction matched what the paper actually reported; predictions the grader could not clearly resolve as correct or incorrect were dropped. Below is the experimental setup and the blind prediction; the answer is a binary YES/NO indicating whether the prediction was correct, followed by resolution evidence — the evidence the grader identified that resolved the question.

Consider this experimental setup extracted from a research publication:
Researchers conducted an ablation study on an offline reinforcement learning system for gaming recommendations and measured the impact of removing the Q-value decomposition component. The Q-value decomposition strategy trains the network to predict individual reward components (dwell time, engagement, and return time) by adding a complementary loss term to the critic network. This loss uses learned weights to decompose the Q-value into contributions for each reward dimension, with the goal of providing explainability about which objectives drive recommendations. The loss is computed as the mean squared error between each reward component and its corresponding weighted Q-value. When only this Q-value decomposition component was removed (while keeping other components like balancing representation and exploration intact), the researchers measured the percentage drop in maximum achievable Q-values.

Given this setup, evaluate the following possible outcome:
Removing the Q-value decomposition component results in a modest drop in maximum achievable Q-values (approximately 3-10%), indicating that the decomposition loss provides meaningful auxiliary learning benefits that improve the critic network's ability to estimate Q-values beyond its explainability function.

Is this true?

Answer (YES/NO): NO